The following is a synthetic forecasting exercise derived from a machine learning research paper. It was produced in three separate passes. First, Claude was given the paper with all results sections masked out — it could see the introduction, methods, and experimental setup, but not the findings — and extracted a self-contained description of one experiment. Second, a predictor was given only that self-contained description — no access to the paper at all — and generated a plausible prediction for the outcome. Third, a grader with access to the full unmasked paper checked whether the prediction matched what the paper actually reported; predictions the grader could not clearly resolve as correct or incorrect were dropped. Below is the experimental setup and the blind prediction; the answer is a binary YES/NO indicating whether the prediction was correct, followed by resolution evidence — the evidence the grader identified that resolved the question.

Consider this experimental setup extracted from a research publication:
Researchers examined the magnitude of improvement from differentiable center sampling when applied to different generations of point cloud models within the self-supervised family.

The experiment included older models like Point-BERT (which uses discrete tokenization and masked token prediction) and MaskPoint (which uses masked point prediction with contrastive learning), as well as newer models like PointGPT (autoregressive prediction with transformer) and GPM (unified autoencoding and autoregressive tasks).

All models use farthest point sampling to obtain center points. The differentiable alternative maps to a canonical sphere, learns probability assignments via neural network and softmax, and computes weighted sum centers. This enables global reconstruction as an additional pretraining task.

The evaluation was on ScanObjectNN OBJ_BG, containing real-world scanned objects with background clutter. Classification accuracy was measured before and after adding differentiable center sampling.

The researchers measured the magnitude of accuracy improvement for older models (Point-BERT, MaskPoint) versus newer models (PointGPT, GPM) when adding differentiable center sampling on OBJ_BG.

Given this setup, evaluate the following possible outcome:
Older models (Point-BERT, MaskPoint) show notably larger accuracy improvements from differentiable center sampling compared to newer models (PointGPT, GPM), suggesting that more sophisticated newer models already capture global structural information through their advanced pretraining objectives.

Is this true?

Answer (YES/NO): NO